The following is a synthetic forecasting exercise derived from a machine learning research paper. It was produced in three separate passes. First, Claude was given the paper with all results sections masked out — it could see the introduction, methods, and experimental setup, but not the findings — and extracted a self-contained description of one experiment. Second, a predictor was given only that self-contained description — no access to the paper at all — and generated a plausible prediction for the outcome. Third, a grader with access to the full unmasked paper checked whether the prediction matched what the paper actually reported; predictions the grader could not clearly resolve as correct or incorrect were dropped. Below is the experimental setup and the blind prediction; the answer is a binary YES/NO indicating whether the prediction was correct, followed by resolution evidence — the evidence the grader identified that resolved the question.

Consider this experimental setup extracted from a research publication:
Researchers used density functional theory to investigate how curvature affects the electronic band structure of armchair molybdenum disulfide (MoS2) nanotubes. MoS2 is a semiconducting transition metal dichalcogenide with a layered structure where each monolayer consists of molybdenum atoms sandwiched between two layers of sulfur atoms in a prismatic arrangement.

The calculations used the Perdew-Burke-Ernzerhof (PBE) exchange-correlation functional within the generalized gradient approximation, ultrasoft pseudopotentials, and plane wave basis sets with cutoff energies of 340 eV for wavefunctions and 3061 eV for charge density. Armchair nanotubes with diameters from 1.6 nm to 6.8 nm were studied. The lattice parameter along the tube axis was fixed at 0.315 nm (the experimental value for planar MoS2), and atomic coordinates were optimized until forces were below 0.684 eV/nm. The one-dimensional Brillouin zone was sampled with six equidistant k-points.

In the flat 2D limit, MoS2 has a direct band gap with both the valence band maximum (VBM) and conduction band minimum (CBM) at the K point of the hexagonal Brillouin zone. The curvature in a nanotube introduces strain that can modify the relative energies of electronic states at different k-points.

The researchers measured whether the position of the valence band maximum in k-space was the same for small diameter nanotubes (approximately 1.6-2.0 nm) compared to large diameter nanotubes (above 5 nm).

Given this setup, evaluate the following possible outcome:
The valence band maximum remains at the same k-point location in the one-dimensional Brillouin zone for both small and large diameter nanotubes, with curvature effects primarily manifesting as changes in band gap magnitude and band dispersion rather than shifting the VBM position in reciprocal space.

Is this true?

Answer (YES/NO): NO